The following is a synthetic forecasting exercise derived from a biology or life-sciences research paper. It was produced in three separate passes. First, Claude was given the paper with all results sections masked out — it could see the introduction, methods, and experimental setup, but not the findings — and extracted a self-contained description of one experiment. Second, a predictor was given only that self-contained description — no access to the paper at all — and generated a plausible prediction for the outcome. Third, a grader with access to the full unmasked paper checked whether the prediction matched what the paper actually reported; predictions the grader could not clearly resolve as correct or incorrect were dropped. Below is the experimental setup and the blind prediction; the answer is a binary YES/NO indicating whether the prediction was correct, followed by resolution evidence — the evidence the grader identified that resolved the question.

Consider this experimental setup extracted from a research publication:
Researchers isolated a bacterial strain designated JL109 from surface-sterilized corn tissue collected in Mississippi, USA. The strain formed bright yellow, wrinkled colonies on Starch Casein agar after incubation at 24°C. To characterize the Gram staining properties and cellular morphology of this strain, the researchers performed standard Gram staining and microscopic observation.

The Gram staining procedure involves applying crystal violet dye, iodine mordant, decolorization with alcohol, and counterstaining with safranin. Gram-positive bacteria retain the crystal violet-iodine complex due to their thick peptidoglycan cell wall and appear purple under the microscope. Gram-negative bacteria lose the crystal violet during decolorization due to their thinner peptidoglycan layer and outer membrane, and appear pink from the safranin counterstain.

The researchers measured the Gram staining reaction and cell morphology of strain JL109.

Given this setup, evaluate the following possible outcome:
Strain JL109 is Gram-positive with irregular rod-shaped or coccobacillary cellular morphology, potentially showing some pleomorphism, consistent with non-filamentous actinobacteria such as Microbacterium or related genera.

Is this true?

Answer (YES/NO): NO